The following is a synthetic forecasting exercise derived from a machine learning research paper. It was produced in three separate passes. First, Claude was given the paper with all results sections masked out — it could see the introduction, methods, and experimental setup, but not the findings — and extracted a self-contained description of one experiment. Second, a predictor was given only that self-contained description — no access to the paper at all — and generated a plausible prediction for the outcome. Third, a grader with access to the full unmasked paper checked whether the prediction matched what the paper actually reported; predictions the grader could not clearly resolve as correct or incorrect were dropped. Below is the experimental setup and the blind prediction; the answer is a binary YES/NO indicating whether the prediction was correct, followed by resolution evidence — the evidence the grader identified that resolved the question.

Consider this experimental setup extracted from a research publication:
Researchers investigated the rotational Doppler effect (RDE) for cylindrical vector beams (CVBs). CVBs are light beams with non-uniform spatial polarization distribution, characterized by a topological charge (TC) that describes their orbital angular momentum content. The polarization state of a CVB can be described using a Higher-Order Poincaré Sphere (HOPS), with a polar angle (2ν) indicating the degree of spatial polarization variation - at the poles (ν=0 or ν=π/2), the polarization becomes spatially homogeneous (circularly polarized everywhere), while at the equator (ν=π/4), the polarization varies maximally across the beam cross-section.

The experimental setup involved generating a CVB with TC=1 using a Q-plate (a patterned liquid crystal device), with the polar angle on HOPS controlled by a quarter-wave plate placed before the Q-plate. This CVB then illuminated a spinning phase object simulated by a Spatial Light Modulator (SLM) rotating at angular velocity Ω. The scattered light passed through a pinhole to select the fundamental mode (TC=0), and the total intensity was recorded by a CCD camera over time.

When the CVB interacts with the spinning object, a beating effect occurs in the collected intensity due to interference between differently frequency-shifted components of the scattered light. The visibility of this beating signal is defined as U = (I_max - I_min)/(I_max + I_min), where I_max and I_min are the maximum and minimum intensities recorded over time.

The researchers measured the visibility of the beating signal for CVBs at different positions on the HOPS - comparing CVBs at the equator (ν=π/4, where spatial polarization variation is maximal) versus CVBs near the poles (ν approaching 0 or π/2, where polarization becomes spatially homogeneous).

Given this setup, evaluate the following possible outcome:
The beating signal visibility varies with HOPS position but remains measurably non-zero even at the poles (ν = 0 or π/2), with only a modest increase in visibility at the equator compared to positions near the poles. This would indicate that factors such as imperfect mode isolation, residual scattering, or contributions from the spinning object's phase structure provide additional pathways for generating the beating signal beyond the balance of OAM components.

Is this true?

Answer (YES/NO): NO